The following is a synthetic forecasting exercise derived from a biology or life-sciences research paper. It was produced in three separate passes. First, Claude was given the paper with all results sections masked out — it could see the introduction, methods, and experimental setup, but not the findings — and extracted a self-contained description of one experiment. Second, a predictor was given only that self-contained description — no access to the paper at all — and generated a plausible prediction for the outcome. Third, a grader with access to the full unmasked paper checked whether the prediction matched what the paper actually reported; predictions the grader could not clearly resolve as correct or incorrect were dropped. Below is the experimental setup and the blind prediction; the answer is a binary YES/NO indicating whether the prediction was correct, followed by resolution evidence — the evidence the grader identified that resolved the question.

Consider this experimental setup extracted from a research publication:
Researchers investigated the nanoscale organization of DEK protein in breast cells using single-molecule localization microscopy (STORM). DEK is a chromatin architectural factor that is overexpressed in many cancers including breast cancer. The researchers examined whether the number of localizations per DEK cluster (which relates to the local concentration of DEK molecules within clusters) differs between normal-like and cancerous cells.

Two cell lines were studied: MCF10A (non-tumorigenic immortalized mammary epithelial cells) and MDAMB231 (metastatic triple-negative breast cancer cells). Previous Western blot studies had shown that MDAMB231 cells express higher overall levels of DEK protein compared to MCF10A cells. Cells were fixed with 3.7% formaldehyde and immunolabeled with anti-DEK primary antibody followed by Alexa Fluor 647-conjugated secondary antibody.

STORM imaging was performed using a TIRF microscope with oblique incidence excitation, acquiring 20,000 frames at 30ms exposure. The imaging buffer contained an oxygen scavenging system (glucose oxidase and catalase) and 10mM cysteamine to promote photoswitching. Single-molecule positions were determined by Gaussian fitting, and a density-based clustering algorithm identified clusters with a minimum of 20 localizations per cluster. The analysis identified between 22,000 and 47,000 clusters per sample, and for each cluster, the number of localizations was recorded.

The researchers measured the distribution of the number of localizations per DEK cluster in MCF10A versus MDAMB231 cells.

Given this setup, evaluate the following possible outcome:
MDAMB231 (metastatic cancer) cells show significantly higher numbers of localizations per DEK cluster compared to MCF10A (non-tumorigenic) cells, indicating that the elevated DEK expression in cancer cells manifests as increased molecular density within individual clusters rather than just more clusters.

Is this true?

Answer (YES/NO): NO